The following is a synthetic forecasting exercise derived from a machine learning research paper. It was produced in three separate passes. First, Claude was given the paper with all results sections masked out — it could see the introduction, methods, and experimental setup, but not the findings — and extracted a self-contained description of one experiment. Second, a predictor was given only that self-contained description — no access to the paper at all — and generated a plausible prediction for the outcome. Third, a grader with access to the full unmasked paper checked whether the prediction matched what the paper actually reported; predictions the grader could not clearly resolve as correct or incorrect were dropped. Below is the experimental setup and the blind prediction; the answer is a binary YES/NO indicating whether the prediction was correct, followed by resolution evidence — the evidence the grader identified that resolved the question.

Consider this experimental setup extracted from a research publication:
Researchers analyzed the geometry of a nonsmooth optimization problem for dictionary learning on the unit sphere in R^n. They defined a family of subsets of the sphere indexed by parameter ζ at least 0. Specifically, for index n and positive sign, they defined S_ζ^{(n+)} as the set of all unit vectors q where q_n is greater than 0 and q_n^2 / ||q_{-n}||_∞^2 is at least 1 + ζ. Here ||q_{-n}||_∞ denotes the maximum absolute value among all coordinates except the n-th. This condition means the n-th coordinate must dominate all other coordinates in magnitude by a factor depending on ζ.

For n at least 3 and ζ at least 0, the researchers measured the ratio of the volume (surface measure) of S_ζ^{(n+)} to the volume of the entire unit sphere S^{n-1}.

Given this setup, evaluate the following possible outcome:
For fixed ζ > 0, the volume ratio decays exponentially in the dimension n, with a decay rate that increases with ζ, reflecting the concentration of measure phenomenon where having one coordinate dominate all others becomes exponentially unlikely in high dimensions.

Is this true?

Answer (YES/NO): NO